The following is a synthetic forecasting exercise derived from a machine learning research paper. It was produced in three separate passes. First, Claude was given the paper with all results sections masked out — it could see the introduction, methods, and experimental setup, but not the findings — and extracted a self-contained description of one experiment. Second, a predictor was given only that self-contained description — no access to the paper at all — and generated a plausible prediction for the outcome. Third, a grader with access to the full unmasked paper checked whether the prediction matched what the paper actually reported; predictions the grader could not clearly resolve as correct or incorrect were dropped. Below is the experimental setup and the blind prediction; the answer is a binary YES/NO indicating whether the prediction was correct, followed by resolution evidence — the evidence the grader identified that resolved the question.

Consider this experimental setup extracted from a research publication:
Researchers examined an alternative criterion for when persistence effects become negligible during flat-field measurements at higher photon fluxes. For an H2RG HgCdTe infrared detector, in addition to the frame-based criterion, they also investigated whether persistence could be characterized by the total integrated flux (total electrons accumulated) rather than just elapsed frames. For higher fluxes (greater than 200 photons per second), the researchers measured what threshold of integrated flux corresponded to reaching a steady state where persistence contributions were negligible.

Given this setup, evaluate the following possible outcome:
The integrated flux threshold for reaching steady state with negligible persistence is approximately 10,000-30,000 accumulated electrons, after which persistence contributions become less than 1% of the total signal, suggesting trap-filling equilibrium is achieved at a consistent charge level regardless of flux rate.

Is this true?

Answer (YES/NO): YES